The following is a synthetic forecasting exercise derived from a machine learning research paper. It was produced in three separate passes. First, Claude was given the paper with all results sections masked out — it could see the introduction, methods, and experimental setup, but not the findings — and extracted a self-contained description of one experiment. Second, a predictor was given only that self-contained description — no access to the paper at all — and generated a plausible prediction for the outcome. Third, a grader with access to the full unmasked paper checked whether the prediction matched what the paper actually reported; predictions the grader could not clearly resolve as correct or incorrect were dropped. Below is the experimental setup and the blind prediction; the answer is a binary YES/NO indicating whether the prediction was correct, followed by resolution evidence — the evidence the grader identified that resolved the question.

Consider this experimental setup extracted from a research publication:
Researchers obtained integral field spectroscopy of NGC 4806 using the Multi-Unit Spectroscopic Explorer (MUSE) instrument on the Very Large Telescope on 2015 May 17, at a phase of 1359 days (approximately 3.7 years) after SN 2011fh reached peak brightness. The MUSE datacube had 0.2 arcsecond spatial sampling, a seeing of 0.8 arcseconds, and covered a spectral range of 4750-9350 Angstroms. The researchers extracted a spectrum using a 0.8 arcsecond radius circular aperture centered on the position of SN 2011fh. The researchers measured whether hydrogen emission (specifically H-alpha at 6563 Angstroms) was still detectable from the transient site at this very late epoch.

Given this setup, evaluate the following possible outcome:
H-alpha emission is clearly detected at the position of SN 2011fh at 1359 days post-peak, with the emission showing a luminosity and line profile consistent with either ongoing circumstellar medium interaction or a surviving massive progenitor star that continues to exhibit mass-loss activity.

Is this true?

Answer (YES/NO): YES